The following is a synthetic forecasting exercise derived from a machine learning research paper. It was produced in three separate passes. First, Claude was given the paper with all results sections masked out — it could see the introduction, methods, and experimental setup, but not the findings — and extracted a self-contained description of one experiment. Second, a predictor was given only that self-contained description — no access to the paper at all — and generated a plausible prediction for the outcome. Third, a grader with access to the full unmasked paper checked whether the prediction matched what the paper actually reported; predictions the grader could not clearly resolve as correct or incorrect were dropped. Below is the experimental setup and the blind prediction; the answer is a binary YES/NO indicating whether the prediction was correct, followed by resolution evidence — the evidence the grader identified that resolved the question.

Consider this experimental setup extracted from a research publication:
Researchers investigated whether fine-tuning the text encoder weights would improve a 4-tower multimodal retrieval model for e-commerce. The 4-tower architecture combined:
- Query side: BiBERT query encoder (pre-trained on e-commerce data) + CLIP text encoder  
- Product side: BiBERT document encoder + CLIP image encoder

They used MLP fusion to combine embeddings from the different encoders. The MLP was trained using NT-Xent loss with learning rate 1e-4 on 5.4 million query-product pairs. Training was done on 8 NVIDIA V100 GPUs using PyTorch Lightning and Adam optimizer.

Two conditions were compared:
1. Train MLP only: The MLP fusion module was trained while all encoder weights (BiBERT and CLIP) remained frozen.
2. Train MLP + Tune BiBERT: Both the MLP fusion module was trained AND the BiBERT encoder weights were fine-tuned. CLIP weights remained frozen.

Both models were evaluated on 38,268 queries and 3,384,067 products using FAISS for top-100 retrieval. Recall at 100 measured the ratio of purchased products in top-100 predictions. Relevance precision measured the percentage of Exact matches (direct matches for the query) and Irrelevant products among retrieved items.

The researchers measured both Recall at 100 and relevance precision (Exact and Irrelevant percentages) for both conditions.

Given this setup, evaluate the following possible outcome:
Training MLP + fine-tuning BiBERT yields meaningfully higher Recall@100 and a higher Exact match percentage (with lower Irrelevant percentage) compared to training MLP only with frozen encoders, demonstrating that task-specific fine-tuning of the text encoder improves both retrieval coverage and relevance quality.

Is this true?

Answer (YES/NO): NO